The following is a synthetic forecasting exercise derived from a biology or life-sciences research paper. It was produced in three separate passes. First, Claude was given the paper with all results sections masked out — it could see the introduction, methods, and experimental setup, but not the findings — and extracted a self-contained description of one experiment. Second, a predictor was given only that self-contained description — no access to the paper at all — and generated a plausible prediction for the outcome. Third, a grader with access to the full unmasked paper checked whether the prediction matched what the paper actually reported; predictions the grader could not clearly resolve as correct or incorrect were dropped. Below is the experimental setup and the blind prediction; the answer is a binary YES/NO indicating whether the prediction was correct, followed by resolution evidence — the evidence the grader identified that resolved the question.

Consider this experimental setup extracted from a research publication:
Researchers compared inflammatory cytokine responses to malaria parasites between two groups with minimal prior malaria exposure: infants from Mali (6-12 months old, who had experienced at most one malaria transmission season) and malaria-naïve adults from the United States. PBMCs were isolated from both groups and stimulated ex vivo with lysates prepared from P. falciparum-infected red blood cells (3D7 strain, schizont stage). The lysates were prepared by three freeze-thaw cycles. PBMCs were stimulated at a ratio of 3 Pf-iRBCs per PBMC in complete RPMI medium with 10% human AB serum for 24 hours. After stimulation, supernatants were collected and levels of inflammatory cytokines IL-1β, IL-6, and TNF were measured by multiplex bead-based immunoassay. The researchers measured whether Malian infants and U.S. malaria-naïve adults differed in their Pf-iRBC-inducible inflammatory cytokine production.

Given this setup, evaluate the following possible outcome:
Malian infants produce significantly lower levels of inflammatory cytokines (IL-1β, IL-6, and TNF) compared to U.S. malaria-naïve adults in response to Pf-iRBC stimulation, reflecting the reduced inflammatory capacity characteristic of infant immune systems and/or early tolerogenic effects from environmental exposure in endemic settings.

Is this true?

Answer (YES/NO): NO